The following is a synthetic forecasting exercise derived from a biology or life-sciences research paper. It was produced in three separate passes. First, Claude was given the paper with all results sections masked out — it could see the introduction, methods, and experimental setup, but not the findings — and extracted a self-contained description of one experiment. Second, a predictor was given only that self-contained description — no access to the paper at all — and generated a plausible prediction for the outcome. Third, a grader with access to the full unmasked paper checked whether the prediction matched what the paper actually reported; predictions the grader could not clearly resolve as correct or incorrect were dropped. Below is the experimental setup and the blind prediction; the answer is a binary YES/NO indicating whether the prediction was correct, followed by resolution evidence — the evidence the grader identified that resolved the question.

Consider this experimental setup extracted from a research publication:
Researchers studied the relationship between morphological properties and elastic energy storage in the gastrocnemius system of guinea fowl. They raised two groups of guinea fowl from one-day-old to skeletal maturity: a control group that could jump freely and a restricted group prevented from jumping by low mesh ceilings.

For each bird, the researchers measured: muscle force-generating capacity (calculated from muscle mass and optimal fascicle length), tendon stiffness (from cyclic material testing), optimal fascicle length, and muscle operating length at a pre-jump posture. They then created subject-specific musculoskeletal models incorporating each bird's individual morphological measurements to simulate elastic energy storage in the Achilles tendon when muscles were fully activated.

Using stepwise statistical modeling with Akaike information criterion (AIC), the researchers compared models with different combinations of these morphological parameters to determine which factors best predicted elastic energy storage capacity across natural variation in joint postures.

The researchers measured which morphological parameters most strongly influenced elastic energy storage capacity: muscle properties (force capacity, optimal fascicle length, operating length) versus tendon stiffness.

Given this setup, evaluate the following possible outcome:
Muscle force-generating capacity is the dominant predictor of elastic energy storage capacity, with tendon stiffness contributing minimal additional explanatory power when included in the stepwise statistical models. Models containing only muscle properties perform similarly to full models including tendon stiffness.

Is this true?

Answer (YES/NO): NO